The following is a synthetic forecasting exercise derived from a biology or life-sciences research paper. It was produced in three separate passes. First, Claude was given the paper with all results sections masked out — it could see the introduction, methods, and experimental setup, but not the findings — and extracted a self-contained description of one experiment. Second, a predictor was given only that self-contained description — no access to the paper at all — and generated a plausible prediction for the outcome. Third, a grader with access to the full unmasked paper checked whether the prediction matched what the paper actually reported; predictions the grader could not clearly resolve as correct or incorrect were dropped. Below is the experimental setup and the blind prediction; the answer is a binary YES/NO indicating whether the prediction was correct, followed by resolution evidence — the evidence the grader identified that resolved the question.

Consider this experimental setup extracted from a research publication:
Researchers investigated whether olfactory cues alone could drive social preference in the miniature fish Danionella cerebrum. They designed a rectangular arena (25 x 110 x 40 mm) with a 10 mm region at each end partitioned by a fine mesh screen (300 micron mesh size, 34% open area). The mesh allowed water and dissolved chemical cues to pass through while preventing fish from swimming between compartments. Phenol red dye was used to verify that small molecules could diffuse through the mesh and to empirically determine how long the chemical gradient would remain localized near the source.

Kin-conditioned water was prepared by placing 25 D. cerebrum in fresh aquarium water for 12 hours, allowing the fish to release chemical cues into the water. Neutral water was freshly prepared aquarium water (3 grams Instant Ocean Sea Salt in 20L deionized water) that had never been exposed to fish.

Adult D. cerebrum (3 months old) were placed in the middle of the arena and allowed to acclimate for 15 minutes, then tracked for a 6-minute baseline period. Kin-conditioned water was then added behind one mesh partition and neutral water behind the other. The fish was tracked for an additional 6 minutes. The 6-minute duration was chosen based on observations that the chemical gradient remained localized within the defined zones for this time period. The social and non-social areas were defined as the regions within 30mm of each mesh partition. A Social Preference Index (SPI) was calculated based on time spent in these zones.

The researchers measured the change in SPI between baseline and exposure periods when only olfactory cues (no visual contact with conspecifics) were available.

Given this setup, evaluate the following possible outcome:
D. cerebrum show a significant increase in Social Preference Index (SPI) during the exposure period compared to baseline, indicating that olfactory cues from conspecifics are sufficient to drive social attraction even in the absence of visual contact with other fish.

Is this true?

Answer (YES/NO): YES